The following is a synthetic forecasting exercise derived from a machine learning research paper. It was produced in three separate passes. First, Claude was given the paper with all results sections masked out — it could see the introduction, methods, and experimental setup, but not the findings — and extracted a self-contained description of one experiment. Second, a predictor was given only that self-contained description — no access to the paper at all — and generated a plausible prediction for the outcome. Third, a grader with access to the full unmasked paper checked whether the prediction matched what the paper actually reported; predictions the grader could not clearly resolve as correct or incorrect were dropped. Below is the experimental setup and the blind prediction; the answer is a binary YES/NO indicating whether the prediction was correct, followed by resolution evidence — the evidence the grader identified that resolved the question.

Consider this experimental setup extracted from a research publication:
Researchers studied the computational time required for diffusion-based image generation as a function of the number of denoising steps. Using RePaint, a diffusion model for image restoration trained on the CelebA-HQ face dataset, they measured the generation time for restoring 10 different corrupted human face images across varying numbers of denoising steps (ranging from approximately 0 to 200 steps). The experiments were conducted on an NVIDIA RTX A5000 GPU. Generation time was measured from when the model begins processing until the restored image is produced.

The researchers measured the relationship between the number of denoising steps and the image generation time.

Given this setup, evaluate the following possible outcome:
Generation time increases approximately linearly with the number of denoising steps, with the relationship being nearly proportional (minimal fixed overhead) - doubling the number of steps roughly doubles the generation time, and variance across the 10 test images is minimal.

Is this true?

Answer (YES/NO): NO